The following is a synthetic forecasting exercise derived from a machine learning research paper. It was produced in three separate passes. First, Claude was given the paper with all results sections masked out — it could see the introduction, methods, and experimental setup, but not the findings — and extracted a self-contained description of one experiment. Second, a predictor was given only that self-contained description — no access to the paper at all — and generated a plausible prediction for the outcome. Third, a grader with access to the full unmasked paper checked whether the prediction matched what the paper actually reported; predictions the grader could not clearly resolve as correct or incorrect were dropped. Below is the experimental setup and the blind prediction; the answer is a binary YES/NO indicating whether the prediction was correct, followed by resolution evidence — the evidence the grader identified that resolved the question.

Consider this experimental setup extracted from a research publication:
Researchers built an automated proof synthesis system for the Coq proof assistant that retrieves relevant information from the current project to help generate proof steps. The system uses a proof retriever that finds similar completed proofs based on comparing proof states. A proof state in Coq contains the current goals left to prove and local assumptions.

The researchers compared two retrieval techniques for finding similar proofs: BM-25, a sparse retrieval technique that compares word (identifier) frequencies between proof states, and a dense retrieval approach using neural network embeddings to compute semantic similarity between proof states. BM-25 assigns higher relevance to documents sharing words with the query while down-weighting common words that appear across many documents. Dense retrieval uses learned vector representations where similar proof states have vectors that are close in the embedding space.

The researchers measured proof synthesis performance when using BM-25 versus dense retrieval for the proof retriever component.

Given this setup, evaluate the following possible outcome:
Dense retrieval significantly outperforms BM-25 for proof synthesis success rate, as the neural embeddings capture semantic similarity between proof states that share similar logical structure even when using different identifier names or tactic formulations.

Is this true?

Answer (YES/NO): NO